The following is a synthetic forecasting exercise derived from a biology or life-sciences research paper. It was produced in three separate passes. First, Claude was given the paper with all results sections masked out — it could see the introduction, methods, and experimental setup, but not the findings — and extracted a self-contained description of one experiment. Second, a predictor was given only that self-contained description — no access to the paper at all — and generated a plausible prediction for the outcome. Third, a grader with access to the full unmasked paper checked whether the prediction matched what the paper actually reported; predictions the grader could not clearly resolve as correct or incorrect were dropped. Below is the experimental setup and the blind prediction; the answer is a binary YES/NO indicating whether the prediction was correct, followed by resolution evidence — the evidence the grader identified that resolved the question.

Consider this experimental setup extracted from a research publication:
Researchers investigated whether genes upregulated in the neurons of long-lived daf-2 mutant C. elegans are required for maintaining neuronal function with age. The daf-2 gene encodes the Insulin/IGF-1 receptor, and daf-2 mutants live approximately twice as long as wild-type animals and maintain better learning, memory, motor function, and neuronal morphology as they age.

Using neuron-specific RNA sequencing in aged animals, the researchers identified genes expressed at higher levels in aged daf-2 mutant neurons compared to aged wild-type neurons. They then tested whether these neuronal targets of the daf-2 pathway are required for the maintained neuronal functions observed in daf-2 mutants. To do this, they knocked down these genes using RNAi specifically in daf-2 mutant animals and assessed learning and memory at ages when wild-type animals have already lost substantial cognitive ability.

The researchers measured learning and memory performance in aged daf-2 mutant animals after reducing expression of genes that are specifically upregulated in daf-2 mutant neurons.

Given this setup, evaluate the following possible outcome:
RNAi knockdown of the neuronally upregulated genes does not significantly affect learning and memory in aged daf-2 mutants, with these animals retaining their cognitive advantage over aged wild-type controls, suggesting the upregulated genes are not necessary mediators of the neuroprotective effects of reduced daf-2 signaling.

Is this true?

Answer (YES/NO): NO